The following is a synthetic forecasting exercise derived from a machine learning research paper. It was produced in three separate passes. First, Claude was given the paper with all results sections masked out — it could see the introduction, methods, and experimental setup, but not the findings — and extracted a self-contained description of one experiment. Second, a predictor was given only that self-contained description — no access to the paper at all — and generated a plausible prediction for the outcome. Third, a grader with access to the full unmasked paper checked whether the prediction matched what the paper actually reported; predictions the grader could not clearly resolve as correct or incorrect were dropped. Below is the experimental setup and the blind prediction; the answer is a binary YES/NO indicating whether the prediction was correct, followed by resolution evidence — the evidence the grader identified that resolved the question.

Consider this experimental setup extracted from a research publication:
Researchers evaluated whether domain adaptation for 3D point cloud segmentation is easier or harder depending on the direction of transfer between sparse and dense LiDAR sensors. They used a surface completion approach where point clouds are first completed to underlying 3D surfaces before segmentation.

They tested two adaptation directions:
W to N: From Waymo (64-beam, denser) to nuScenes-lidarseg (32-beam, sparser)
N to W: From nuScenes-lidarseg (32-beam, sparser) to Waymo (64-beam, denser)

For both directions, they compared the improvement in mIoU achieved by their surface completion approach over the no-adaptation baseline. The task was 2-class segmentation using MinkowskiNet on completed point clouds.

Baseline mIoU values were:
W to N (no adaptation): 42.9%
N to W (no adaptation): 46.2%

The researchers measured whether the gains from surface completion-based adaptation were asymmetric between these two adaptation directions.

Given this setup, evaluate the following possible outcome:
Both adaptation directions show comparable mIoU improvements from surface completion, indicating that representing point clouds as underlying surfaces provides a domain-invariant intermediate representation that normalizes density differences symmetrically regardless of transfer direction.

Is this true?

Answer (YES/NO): NO